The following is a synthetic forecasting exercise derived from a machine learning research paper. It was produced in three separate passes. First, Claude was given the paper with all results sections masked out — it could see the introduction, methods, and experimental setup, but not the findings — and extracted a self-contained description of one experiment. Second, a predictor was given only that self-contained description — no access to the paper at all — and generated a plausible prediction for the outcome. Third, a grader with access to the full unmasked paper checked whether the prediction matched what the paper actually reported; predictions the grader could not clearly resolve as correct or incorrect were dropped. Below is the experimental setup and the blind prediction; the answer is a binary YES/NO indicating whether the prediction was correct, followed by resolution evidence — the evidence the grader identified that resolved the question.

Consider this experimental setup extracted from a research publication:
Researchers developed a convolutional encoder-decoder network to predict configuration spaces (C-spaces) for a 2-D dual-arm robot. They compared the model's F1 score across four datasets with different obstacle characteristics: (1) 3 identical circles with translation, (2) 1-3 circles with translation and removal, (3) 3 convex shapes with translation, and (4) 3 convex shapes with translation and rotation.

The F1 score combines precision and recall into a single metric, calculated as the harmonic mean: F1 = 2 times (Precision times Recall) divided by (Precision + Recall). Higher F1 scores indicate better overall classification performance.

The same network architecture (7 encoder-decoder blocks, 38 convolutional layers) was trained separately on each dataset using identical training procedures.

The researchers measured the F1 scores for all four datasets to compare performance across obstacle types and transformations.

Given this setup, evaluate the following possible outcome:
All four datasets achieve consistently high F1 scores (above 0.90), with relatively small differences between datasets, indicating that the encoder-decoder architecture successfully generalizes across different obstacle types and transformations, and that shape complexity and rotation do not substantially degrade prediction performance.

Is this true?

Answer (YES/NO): YES